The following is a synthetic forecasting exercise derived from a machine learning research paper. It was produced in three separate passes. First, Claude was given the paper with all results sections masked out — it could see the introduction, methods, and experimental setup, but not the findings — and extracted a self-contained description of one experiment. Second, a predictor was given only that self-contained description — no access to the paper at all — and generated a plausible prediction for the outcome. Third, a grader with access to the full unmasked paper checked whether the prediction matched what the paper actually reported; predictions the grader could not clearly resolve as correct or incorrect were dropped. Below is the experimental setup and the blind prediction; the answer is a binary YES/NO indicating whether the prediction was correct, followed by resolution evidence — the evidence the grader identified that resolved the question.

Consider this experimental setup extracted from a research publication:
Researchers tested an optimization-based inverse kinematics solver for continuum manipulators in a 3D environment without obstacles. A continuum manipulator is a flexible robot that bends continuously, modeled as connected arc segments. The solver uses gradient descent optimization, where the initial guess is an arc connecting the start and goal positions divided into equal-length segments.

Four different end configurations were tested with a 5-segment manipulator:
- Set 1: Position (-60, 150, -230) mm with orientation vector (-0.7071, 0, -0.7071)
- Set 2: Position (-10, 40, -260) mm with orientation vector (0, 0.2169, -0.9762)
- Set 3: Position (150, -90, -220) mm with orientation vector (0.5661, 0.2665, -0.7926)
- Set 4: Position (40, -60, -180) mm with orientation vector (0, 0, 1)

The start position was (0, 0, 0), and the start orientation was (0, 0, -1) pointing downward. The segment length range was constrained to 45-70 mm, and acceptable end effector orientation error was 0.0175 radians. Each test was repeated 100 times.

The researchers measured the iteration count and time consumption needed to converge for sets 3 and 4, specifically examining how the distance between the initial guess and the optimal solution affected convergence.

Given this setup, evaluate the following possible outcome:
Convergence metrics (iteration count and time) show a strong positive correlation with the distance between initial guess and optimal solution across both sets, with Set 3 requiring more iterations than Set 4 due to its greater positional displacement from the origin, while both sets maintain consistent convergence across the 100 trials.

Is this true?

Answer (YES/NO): NO